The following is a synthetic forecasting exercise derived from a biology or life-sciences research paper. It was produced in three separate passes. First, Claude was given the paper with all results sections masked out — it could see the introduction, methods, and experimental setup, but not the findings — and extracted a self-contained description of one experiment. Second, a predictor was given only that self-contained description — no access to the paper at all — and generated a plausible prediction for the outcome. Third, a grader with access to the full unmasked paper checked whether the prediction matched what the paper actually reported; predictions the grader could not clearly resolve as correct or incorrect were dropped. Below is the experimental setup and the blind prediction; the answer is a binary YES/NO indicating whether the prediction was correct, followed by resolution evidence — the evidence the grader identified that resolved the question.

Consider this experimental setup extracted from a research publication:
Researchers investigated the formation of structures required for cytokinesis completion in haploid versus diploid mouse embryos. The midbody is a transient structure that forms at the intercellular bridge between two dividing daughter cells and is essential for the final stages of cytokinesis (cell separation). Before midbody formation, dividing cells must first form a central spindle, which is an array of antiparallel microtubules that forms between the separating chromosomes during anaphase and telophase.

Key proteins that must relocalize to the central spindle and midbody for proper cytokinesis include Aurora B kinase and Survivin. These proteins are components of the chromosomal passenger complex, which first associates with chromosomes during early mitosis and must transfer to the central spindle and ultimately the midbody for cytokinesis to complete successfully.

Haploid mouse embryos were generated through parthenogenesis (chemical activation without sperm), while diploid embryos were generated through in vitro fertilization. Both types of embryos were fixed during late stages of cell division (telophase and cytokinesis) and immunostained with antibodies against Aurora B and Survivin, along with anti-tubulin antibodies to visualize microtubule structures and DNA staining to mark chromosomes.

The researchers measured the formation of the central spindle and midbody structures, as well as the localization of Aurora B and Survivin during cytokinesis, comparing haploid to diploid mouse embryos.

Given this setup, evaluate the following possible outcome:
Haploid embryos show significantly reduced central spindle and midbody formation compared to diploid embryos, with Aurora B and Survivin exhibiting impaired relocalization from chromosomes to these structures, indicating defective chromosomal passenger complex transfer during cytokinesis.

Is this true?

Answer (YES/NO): YES